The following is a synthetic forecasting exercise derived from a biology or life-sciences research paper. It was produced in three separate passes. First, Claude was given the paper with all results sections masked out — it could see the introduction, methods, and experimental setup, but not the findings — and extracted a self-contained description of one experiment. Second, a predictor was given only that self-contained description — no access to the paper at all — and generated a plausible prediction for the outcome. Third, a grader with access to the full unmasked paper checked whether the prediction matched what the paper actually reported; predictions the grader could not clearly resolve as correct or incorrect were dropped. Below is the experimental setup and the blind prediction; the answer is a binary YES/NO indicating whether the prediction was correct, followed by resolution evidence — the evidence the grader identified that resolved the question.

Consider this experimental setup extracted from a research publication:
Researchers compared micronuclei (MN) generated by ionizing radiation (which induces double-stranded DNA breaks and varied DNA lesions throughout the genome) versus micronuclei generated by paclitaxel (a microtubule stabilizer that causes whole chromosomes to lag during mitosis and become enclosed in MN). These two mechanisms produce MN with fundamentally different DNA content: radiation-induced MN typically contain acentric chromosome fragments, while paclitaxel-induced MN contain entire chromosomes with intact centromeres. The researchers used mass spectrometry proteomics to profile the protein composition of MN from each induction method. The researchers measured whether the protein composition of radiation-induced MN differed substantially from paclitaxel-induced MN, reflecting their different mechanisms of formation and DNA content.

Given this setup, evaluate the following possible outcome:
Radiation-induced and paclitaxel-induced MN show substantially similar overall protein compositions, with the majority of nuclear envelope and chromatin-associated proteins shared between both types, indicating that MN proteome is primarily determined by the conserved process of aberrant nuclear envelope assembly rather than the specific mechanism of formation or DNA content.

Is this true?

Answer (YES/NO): NO